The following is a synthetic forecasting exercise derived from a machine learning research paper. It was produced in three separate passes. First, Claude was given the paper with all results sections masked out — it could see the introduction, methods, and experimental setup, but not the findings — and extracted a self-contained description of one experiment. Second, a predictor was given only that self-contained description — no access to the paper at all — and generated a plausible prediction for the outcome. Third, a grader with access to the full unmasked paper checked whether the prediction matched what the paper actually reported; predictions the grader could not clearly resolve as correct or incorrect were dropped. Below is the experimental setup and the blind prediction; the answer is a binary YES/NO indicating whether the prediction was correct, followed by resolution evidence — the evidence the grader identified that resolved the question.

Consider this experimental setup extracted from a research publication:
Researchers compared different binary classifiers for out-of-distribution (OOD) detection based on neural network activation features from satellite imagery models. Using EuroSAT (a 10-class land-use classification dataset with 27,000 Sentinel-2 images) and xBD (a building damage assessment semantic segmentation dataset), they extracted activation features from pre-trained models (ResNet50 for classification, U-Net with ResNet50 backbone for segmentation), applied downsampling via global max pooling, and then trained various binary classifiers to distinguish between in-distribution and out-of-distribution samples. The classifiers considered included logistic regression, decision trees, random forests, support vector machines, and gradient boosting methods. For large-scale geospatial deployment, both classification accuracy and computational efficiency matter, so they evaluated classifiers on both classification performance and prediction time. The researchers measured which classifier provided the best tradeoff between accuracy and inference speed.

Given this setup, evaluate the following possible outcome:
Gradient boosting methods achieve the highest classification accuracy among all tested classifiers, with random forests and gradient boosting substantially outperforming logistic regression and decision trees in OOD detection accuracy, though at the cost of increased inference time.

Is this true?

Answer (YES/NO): NO